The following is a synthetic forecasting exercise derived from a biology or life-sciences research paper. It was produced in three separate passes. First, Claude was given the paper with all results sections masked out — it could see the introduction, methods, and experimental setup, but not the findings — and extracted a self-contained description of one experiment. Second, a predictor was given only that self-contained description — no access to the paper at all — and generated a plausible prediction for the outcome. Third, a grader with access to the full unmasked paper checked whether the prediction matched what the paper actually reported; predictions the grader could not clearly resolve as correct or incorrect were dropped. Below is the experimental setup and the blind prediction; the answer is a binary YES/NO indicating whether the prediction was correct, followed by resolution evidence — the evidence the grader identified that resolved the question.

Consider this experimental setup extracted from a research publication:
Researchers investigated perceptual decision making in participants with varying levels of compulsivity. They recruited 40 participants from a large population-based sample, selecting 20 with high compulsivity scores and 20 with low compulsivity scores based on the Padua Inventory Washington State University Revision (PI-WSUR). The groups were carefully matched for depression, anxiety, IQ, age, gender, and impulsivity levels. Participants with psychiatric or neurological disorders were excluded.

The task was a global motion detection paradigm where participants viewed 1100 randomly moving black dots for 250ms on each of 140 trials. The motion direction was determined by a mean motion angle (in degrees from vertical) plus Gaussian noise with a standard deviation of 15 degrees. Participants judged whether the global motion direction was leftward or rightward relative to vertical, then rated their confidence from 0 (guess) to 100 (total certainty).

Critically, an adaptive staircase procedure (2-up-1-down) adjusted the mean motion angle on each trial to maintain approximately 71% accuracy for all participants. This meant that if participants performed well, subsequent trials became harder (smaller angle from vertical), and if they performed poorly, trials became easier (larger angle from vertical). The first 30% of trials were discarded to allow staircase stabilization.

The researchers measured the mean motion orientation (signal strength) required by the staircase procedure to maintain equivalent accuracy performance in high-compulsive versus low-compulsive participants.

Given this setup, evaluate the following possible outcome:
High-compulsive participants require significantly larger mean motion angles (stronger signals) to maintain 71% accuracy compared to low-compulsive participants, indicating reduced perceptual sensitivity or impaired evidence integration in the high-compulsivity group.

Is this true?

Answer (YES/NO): YES